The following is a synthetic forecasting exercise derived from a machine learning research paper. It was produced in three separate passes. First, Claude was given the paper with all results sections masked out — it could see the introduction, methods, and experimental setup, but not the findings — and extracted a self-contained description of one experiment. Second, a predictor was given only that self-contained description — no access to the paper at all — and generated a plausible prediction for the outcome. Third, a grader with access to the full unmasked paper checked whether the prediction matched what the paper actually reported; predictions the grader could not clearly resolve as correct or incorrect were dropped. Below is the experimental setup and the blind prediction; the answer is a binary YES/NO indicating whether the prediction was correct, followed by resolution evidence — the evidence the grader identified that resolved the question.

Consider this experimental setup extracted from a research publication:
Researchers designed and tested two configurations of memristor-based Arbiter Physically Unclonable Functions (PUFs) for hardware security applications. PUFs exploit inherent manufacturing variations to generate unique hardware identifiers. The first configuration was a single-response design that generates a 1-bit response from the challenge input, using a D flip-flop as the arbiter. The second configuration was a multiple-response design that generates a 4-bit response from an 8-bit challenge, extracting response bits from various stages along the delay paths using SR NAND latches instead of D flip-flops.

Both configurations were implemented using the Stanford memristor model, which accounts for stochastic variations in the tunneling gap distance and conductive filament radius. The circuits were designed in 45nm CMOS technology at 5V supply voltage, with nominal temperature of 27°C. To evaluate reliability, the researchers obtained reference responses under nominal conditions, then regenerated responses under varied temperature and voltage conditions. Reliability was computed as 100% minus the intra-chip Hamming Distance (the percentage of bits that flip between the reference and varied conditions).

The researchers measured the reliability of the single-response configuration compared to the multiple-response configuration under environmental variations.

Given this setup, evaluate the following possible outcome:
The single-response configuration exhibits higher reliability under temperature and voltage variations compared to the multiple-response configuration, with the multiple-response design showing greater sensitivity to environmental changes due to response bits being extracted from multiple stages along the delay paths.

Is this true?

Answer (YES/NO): NO